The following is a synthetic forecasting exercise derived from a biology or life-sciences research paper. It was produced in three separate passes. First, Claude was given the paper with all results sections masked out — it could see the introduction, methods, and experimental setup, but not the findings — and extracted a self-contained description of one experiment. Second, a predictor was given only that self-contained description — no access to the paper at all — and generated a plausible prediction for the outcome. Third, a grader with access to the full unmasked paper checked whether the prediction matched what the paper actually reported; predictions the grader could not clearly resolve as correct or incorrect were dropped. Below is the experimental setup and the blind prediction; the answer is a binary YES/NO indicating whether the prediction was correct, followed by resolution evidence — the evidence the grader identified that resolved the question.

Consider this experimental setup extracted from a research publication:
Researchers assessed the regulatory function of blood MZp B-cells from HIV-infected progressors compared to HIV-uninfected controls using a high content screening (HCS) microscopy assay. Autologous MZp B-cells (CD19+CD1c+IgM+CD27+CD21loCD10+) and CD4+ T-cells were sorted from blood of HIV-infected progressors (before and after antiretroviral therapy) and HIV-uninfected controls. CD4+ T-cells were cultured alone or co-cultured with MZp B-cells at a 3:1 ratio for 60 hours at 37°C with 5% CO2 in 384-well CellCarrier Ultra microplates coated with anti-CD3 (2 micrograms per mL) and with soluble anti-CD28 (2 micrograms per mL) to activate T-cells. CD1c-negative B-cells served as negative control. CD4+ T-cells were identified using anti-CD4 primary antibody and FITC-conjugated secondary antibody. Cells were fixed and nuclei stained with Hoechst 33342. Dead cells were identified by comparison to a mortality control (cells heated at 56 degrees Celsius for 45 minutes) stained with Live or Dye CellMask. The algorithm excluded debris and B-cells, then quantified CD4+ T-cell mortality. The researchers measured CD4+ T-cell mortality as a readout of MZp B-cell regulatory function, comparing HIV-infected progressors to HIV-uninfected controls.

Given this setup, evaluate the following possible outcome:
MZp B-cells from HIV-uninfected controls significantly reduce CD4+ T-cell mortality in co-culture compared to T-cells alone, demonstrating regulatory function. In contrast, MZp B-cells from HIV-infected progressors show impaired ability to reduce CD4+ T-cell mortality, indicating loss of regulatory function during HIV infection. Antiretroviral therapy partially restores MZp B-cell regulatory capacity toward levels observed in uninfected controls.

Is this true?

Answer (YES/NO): NO